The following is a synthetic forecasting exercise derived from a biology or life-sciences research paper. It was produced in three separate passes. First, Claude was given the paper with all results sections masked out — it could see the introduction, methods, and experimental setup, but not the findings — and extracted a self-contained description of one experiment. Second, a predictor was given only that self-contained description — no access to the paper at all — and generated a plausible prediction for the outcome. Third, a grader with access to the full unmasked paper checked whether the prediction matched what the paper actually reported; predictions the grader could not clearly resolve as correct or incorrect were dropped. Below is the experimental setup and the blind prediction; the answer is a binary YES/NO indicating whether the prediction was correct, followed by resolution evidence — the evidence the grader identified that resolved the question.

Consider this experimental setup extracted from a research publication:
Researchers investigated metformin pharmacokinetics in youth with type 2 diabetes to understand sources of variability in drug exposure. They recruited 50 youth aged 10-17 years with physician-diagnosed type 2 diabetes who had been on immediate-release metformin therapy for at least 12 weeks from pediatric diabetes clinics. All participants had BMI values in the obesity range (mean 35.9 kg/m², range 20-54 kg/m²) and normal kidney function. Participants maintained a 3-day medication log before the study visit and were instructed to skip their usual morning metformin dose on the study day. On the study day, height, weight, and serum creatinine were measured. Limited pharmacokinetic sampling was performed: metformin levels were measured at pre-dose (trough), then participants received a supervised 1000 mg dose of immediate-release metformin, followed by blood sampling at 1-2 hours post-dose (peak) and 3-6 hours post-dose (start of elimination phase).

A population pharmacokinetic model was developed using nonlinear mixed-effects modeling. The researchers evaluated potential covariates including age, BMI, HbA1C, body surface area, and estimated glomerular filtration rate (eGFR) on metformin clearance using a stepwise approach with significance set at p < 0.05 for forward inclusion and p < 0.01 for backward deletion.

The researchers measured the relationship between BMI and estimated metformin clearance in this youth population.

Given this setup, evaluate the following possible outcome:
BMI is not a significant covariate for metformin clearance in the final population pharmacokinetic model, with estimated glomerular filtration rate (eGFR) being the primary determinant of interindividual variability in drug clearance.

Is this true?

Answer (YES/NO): NO